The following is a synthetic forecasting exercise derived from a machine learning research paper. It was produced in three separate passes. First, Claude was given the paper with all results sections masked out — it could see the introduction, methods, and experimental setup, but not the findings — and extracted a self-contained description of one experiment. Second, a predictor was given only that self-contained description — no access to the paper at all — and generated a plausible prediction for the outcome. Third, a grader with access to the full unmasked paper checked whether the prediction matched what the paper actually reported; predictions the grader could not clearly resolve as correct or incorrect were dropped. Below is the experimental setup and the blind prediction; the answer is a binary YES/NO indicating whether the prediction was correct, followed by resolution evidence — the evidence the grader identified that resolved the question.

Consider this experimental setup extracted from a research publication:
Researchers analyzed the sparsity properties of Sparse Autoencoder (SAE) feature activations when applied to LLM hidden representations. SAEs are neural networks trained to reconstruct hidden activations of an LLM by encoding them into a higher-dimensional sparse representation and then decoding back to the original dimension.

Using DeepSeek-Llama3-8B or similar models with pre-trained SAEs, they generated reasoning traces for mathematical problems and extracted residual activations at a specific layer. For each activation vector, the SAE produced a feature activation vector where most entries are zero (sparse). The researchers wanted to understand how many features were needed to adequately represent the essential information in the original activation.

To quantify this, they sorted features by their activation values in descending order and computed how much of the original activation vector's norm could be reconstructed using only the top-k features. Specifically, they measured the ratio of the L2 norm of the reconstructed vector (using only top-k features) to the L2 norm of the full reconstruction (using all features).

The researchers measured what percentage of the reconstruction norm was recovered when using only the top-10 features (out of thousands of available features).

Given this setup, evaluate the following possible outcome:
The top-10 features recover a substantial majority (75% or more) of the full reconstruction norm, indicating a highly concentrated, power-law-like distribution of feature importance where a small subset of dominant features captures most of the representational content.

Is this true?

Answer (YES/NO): YES